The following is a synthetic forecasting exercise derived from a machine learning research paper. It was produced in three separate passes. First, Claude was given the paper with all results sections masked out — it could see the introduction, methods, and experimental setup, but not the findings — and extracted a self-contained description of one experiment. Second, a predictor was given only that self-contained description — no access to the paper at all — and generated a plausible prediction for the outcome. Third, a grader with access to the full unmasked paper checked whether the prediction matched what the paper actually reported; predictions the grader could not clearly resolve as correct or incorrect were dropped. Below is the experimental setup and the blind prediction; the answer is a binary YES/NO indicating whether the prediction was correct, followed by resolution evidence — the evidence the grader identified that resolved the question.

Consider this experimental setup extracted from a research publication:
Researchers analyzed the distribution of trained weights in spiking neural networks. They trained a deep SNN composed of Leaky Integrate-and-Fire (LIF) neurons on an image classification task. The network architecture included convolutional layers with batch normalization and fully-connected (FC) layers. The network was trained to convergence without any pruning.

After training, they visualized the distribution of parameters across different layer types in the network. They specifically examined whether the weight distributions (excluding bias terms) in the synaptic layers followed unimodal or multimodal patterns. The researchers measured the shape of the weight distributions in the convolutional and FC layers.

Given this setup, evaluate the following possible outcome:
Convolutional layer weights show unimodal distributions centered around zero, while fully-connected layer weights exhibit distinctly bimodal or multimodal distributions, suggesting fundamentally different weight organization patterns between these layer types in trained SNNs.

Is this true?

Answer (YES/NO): NO